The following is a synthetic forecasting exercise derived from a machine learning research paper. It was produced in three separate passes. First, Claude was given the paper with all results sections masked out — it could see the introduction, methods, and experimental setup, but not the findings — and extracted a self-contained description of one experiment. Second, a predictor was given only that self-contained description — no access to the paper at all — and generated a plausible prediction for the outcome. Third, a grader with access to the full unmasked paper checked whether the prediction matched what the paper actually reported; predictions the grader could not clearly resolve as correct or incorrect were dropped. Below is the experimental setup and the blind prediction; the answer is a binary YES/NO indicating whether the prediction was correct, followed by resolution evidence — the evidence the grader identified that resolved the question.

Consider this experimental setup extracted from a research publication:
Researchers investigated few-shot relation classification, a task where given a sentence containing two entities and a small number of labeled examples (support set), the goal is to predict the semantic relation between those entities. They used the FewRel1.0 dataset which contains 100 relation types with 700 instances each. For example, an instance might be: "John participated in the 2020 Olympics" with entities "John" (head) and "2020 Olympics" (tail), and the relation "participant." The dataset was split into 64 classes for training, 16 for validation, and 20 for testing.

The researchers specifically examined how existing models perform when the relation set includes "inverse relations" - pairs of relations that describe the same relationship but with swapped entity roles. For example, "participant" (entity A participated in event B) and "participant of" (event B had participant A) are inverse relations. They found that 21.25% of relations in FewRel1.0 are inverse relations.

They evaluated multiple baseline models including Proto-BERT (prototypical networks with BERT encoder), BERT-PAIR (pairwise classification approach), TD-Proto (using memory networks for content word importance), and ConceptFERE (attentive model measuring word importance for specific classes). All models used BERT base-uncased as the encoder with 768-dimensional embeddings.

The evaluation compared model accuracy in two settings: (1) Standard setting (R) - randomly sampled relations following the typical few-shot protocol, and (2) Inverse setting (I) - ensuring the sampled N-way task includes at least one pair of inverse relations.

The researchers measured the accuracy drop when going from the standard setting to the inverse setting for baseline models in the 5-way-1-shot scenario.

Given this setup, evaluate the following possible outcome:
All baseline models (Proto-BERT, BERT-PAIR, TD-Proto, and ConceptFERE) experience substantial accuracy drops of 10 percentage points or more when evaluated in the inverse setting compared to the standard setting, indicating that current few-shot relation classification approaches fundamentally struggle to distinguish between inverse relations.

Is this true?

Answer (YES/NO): YES